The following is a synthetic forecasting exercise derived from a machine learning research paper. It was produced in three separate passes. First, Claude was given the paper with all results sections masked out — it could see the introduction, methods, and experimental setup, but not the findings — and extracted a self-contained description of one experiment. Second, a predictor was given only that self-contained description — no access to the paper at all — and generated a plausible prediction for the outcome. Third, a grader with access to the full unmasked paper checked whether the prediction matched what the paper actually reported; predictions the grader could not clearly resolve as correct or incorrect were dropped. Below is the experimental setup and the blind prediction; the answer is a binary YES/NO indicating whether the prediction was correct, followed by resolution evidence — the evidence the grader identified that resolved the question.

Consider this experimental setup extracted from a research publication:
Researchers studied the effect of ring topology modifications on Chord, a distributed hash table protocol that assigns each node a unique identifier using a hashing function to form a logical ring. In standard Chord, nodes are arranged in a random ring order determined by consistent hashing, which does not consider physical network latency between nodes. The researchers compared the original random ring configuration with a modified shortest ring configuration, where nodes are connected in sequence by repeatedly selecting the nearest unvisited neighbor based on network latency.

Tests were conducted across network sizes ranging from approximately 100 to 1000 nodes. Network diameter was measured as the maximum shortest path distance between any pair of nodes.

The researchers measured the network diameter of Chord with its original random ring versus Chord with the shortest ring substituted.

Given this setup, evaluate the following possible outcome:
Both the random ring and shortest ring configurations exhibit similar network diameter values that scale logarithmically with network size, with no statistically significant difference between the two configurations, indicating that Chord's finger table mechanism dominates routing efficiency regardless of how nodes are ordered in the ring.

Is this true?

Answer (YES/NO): NO